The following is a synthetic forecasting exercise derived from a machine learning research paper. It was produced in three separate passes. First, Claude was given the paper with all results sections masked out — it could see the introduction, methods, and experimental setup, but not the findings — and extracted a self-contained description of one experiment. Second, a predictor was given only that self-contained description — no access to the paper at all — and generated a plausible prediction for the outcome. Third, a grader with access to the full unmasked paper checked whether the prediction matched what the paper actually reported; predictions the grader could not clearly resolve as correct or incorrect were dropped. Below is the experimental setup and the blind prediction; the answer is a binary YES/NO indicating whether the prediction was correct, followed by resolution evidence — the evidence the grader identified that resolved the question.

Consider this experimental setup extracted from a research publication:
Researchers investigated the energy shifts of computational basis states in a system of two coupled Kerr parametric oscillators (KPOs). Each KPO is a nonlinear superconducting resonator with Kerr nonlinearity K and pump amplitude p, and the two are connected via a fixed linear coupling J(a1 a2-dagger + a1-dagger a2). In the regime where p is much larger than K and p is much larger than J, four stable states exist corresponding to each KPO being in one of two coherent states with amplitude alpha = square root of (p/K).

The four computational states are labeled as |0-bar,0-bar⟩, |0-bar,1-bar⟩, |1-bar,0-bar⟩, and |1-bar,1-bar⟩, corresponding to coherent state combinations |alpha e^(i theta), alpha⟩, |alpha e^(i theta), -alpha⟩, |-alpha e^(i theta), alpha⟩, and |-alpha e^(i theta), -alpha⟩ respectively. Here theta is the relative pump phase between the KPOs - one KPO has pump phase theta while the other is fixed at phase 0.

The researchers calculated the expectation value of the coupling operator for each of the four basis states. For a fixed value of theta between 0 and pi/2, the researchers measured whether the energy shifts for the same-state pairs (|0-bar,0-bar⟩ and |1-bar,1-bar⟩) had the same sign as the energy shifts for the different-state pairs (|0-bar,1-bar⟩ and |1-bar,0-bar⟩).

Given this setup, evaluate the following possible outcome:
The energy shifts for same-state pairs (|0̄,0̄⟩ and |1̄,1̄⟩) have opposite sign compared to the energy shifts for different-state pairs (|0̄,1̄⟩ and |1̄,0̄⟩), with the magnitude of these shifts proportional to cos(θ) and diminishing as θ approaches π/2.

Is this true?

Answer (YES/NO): YES